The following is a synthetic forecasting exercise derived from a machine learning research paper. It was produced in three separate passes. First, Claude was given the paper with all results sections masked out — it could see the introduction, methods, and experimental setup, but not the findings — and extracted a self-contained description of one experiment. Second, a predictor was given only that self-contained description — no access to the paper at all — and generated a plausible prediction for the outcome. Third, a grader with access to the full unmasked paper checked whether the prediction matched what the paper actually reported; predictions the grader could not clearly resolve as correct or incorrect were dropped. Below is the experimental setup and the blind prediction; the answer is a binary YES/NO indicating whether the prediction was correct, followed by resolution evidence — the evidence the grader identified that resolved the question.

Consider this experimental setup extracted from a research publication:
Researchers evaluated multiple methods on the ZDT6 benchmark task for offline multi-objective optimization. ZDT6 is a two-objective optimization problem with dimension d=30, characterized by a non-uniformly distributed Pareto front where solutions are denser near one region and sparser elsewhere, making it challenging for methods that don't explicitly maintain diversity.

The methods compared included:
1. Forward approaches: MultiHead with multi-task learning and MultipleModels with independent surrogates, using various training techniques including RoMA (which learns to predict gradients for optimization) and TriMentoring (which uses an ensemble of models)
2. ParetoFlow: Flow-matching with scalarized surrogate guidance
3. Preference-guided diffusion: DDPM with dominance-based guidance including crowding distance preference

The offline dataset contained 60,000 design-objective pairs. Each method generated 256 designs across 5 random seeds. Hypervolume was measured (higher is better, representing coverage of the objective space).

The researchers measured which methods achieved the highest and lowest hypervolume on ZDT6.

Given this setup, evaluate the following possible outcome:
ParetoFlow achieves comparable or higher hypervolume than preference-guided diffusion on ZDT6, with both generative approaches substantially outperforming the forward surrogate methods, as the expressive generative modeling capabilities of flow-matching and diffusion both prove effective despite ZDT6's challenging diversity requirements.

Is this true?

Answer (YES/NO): NO